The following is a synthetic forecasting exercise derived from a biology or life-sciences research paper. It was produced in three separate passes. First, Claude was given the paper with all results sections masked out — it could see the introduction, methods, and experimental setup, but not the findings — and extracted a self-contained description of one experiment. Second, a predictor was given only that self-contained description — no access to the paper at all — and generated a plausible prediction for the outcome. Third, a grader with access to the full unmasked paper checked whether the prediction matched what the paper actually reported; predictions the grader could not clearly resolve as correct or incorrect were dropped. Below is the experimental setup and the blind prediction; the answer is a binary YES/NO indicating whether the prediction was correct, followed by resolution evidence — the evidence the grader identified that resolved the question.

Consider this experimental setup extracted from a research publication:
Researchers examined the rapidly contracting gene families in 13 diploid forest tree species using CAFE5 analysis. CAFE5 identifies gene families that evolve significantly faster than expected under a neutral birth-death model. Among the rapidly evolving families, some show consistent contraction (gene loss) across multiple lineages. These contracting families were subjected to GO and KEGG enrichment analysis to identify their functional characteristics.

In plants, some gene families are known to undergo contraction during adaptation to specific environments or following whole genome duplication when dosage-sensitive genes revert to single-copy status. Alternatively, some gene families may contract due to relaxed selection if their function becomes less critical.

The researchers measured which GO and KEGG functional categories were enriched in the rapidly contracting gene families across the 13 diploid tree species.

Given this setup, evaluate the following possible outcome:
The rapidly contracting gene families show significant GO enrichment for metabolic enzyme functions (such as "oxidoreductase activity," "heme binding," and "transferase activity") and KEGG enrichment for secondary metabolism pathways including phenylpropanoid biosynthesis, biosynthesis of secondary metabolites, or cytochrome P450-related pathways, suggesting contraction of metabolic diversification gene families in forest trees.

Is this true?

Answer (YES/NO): NO